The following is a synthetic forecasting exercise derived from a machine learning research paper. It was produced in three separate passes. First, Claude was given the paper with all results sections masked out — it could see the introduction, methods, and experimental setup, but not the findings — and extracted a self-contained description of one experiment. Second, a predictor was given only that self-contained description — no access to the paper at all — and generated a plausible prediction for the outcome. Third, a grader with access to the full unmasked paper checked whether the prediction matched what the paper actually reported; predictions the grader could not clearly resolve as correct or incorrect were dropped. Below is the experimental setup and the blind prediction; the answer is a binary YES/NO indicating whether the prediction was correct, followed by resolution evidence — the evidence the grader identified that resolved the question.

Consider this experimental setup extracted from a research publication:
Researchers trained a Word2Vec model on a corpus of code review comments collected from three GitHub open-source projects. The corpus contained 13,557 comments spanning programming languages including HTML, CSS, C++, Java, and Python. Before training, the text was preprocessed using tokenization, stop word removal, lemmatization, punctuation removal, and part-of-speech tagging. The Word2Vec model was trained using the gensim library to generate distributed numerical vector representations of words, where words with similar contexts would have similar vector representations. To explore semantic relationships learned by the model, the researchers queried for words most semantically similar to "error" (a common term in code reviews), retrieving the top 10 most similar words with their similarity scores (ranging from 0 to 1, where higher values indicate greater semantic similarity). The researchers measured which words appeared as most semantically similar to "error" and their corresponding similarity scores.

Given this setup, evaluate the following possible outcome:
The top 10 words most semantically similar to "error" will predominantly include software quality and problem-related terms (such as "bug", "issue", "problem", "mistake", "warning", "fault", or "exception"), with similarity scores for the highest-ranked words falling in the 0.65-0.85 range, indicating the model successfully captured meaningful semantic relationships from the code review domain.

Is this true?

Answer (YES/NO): NO